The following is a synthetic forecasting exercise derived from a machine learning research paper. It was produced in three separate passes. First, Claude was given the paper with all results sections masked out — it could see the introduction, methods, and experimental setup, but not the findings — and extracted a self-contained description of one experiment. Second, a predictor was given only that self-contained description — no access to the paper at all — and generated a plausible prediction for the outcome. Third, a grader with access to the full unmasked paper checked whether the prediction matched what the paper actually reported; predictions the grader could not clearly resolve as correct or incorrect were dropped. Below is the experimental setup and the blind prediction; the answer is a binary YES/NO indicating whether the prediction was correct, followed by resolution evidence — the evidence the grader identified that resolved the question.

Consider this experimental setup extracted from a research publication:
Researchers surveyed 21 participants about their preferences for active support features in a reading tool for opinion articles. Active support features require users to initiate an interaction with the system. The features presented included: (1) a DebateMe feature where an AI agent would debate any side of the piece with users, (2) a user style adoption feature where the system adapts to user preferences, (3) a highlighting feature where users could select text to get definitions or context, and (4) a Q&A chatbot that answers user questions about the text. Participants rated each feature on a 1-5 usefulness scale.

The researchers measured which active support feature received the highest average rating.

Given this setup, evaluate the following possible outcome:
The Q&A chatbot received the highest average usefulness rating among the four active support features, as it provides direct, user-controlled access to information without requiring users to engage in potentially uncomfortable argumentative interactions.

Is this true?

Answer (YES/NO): NO